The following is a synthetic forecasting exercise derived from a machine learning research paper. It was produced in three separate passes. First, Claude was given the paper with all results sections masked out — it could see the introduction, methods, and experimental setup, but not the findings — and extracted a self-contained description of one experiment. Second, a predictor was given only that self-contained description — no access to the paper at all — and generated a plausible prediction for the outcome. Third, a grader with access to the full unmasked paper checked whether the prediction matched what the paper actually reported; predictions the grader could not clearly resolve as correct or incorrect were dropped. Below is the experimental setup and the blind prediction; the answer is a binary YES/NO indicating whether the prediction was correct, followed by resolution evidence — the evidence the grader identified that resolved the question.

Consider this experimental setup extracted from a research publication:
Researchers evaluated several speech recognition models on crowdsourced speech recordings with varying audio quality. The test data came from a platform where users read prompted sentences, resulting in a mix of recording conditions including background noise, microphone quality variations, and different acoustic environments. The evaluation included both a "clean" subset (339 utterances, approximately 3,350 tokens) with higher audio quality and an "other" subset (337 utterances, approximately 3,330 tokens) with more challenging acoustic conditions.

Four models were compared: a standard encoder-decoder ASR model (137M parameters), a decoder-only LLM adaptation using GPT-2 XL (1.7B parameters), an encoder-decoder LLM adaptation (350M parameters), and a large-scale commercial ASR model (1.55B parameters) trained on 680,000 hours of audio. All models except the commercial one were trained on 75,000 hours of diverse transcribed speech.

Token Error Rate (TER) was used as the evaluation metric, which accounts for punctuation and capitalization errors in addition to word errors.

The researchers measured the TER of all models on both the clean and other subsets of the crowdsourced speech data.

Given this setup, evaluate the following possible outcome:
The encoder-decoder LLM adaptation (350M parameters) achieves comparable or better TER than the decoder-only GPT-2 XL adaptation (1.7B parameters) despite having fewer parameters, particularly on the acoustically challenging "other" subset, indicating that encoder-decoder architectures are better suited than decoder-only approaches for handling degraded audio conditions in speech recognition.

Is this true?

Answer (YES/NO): NO